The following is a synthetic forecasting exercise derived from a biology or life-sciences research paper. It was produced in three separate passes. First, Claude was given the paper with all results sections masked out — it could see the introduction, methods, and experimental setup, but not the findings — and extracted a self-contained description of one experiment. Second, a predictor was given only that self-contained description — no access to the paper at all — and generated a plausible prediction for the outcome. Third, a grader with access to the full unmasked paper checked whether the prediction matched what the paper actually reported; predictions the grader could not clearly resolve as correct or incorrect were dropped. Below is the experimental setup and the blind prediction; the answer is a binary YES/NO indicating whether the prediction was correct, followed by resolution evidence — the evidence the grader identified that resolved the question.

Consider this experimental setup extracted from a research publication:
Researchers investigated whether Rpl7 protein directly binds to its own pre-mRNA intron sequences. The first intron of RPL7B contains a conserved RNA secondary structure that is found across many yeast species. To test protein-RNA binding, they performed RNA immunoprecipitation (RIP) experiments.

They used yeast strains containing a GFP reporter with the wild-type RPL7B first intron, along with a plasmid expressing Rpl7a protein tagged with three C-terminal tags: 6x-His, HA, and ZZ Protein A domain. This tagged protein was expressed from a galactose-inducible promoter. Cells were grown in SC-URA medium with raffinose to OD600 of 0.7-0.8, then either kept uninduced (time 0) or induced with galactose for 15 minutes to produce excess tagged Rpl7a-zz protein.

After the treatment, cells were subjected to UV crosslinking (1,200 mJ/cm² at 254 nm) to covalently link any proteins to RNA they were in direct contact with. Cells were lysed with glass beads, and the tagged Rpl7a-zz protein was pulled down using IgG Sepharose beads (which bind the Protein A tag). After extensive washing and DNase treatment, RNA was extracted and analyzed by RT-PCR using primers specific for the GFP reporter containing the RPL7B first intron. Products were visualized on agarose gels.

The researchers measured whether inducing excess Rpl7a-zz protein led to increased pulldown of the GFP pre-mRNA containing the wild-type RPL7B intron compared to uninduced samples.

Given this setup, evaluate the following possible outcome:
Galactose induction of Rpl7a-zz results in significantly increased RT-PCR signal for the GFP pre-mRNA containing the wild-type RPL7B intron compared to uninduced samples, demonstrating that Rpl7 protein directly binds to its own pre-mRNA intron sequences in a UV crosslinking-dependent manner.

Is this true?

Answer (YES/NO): YES